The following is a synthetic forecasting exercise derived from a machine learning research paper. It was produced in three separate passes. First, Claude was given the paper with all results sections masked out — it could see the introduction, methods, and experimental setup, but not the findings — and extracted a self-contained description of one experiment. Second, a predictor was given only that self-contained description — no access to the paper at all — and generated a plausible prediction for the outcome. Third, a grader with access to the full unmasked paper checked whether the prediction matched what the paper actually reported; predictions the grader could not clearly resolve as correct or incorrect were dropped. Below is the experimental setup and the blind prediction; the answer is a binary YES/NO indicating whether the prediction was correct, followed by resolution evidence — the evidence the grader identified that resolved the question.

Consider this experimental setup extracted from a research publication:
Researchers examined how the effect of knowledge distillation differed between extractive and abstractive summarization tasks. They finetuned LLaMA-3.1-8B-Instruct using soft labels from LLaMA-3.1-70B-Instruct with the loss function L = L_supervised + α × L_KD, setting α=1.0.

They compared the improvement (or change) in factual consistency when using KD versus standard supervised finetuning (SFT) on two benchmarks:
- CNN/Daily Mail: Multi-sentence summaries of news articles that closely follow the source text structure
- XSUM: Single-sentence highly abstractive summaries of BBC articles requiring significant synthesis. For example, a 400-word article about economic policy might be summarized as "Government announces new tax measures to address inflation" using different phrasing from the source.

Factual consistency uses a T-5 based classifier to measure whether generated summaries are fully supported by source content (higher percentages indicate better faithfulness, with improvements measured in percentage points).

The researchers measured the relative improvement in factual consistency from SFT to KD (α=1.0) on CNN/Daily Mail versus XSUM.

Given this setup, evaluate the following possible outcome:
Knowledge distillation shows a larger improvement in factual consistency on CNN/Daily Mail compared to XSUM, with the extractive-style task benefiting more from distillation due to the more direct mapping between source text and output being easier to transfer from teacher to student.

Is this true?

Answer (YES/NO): NO